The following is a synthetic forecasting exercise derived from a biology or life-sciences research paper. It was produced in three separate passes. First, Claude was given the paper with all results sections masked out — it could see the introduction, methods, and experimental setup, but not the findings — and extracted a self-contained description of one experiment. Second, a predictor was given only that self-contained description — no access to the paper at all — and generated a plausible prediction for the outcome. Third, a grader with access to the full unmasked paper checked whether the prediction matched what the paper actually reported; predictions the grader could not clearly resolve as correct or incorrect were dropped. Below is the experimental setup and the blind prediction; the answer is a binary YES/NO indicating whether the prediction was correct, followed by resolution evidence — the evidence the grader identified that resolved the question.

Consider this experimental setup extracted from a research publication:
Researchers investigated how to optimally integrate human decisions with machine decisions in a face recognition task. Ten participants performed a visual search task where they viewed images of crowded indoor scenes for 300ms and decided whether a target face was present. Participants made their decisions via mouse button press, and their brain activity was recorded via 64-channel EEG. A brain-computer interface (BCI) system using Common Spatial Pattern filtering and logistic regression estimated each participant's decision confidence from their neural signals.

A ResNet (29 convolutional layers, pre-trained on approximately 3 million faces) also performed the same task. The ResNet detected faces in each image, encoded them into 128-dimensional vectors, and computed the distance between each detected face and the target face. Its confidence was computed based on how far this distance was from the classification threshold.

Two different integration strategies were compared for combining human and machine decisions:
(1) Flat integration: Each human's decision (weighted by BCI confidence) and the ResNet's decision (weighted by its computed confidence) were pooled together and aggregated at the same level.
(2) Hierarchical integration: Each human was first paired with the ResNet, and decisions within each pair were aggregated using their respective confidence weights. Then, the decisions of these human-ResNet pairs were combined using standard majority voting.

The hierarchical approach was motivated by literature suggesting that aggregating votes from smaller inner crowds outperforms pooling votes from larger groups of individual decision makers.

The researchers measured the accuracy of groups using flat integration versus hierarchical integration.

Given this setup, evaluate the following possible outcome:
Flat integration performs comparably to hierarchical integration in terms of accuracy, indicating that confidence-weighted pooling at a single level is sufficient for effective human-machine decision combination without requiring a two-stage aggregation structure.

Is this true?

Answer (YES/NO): NO